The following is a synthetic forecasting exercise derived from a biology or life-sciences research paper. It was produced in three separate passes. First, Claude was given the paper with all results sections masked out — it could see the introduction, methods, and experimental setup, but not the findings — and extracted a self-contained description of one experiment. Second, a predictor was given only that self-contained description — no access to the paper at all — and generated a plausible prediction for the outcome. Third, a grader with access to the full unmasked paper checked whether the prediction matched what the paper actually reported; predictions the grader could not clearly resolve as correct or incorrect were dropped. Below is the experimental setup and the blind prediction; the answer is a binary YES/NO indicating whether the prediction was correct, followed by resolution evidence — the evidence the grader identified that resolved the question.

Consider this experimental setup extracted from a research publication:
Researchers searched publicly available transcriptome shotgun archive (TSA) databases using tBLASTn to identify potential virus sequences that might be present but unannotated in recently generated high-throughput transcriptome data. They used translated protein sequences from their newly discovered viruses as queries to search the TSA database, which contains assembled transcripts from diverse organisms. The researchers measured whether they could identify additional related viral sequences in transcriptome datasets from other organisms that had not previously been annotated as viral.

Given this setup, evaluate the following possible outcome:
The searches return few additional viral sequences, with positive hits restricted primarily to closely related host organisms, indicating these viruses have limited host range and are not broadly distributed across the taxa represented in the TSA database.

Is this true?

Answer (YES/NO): NO